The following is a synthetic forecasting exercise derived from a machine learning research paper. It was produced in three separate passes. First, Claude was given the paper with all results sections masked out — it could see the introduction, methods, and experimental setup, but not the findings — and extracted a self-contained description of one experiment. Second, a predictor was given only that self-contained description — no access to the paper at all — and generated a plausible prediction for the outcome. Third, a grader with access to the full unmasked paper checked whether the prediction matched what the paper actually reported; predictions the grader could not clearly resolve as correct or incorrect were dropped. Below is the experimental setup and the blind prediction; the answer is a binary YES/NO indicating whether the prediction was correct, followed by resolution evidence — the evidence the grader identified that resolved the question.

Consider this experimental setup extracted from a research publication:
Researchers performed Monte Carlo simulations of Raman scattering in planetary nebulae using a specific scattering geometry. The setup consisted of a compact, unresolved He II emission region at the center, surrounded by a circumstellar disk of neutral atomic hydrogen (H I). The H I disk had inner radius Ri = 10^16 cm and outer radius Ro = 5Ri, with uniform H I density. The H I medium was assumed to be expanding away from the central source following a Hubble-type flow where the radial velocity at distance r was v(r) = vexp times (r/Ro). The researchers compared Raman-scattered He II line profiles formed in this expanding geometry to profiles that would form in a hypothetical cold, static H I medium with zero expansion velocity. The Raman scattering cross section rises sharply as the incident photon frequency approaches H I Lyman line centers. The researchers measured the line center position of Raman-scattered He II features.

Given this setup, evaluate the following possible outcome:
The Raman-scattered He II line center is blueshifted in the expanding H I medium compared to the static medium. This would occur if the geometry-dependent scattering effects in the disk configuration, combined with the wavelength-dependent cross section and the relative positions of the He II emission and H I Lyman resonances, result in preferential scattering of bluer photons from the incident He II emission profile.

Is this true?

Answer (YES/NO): NO